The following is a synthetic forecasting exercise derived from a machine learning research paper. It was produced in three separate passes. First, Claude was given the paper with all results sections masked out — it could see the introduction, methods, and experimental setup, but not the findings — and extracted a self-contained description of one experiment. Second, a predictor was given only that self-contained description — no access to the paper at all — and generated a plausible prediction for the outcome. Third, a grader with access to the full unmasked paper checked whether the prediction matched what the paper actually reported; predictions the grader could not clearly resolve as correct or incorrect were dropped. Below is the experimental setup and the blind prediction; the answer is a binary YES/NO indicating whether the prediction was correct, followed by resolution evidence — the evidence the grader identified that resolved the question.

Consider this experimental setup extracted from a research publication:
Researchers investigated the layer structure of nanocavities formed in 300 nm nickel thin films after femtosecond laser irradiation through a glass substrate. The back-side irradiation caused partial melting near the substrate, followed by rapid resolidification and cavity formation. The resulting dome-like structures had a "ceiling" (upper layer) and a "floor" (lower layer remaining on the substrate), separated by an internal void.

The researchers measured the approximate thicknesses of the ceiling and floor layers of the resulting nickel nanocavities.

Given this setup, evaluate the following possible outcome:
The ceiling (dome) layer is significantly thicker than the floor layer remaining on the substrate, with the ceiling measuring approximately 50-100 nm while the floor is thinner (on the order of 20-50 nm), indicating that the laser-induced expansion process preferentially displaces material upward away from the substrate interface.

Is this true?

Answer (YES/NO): NO